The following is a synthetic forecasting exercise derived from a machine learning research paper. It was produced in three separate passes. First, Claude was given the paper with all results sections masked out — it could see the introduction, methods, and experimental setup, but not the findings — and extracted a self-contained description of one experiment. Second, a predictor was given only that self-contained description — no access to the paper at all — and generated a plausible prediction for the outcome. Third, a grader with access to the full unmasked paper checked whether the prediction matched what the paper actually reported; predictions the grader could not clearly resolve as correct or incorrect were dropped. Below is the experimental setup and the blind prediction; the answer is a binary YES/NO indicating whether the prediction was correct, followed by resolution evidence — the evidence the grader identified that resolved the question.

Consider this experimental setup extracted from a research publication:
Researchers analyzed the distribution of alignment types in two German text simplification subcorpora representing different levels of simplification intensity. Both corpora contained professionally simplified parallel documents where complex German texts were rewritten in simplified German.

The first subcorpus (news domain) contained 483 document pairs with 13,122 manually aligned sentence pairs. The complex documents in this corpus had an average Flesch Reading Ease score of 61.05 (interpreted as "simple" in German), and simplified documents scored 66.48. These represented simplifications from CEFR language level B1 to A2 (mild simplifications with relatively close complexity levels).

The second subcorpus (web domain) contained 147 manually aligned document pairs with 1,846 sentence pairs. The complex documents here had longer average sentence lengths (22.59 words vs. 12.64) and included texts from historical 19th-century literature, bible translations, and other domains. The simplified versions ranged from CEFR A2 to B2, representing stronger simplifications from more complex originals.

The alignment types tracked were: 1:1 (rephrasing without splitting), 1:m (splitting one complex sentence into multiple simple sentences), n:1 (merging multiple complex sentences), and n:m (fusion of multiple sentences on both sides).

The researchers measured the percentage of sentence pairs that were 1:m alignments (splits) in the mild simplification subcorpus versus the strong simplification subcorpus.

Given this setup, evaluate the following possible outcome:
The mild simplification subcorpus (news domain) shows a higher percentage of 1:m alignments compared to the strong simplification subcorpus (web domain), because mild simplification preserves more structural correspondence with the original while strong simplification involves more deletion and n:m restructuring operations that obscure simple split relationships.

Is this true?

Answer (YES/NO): NO